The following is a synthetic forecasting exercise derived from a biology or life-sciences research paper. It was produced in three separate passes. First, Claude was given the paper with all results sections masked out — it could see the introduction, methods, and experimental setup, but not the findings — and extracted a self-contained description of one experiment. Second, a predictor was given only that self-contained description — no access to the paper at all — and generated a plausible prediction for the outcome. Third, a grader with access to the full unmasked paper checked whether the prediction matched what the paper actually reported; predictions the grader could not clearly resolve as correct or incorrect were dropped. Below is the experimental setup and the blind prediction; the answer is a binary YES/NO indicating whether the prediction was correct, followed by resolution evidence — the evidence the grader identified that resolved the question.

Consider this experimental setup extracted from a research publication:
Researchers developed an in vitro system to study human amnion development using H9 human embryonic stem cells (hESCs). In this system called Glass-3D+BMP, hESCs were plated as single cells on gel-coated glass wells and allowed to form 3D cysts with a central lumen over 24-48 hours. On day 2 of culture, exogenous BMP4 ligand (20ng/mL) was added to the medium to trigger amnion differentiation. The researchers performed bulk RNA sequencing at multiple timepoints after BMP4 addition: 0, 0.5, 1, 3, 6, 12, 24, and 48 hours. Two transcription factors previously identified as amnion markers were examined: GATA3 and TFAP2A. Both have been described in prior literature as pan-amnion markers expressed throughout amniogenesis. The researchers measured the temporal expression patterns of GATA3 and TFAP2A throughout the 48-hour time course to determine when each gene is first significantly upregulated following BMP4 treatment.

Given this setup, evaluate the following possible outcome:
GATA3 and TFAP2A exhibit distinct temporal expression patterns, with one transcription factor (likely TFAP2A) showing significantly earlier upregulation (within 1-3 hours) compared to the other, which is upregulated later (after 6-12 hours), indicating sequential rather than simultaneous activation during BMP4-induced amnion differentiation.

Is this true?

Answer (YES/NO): NO